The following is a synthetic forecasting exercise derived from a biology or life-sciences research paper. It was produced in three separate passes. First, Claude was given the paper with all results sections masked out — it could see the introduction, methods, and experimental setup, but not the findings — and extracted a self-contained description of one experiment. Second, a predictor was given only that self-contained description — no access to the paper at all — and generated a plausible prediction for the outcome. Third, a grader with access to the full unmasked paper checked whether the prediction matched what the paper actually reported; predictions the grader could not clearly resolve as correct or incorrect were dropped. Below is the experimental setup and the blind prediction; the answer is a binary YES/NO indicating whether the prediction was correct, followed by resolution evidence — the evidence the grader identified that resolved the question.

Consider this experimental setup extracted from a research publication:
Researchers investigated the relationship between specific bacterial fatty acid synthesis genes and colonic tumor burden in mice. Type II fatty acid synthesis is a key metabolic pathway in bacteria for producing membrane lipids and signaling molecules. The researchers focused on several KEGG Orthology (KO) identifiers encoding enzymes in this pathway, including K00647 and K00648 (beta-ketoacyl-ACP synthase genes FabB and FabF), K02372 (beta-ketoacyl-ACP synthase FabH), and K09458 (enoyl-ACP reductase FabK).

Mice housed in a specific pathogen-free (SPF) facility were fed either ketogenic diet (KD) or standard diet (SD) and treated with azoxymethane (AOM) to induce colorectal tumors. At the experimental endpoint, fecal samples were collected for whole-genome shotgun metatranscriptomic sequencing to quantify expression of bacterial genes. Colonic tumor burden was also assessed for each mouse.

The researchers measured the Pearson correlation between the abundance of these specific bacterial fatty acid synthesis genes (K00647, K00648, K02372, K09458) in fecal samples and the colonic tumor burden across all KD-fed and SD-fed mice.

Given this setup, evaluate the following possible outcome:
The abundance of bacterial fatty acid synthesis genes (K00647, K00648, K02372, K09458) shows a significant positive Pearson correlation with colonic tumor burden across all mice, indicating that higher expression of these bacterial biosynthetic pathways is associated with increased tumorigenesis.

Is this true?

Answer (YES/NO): YES